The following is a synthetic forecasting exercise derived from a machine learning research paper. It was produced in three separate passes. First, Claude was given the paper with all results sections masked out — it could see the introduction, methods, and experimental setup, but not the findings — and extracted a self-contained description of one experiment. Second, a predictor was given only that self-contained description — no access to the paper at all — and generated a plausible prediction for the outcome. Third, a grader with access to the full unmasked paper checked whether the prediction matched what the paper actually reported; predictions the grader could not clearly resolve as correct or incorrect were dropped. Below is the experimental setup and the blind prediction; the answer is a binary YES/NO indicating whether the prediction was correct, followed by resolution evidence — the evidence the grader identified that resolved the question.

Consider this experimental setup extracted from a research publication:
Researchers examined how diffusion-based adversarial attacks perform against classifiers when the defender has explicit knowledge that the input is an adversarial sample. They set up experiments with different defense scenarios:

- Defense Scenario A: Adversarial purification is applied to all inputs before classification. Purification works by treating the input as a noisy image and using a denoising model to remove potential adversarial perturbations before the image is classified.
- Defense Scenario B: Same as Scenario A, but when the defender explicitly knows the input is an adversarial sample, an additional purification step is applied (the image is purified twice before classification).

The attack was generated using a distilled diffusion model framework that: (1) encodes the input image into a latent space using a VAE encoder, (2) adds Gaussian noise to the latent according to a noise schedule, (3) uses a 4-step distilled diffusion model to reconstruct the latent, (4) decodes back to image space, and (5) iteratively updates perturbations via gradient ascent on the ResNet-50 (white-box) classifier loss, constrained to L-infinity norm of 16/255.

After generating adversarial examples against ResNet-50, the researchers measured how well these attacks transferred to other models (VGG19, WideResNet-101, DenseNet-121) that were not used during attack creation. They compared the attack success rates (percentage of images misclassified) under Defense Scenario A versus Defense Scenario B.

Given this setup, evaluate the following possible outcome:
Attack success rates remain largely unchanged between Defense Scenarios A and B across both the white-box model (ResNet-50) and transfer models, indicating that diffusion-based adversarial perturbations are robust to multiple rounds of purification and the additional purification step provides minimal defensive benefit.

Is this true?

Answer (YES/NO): NO